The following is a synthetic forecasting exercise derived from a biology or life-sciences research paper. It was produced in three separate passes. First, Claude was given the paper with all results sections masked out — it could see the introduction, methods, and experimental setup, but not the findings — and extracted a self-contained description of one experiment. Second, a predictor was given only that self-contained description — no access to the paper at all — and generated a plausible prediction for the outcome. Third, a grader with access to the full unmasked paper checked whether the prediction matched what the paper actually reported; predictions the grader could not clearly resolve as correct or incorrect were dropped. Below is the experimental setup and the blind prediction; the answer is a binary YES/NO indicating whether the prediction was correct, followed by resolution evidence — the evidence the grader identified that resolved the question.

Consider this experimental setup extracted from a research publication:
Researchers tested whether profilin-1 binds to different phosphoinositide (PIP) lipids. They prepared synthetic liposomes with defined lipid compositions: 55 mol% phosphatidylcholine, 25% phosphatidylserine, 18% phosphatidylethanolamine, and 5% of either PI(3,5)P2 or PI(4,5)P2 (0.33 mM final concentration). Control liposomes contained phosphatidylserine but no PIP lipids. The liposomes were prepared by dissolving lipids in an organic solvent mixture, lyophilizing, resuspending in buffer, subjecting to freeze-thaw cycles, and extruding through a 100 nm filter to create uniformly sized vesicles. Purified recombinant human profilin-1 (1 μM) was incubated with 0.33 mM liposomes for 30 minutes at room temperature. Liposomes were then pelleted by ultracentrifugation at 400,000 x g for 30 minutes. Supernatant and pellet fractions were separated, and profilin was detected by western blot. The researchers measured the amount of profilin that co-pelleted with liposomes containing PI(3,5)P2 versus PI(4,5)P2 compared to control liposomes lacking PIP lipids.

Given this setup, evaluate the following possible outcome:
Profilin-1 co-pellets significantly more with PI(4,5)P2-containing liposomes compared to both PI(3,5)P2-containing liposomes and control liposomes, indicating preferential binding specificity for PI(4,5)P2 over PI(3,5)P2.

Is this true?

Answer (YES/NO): NO